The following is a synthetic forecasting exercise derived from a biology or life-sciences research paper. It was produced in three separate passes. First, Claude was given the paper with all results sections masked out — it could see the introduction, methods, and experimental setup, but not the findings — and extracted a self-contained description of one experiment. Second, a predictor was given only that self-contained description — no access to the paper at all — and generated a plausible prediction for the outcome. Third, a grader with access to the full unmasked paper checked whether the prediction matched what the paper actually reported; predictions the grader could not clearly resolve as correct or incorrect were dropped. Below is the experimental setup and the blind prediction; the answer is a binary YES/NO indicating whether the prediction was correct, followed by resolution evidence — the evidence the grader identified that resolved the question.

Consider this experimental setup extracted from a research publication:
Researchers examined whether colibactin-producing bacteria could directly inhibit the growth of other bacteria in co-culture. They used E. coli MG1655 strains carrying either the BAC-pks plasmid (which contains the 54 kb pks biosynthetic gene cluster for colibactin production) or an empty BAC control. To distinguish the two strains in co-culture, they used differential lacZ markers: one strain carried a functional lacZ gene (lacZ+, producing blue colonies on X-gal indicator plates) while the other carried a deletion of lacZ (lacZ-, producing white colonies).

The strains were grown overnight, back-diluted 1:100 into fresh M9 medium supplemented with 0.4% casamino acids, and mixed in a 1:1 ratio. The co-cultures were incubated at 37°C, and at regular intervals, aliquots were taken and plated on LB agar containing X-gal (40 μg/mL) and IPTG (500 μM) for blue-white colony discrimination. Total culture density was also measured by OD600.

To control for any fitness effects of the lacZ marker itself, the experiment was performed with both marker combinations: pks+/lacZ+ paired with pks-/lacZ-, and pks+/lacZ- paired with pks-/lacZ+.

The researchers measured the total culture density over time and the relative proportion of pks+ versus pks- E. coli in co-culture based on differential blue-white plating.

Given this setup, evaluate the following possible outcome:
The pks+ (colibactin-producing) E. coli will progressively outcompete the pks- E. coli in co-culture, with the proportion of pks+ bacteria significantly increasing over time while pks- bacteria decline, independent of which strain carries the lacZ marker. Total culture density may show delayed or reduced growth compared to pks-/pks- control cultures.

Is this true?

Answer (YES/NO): NO